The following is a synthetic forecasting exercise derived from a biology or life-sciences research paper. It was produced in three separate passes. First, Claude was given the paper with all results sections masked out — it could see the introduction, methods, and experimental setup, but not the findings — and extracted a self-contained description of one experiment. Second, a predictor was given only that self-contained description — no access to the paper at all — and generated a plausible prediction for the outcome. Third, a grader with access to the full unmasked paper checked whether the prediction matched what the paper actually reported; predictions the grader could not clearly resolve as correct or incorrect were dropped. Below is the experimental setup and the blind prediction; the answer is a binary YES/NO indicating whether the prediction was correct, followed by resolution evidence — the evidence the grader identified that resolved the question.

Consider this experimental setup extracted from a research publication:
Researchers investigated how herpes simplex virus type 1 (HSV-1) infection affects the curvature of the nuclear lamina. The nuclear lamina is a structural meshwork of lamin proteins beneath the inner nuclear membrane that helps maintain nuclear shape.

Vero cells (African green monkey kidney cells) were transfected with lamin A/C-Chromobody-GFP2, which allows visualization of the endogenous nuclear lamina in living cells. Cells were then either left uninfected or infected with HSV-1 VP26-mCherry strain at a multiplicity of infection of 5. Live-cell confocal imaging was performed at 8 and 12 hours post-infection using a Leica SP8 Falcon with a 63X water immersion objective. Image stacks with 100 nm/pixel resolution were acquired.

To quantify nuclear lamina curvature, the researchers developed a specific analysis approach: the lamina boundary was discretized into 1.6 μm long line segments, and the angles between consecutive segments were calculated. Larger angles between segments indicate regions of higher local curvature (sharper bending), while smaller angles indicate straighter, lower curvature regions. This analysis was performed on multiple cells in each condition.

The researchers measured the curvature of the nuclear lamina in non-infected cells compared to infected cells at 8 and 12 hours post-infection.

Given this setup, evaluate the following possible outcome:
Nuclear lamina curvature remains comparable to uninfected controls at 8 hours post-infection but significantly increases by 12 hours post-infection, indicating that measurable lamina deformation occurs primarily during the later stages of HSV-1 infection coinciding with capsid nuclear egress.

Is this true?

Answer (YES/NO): NO